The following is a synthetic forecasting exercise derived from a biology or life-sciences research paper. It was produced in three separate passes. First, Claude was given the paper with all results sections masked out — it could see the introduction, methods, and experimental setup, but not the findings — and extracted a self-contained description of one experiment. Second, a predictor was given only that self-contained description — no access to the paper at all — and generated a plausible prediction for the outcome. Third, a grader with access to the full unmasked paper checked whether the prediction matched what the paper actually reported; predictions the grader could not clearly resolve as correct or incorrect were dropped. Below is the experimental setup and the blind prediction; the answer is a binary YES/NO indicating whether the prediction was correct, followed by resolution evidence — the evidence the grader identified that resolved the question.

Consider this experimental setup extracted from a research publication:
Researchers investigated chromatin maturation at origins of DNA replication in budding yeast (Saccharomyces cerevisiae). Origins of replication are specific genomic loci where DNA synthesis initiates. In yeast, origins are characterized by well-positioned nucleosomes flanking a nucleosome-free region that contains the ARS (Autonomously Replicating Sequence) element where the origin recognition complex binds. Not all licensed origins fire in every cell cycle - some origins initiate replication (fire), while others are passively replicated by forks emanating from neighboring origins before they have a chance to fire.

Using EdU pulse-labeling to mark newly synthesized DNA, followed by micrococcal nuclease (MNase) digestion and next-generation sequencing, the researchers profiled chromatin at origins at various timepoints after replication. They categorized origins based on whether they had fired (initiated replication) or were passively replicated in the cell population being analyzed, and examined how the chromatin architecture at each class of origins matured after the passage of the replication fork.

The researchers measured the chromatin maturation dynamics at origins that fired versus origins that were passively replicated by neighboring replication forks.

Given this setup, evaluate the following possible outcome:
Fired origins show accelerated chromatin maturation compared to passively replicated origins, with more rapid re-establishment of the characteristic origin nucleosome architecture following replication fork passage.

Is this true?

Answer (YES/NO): YES